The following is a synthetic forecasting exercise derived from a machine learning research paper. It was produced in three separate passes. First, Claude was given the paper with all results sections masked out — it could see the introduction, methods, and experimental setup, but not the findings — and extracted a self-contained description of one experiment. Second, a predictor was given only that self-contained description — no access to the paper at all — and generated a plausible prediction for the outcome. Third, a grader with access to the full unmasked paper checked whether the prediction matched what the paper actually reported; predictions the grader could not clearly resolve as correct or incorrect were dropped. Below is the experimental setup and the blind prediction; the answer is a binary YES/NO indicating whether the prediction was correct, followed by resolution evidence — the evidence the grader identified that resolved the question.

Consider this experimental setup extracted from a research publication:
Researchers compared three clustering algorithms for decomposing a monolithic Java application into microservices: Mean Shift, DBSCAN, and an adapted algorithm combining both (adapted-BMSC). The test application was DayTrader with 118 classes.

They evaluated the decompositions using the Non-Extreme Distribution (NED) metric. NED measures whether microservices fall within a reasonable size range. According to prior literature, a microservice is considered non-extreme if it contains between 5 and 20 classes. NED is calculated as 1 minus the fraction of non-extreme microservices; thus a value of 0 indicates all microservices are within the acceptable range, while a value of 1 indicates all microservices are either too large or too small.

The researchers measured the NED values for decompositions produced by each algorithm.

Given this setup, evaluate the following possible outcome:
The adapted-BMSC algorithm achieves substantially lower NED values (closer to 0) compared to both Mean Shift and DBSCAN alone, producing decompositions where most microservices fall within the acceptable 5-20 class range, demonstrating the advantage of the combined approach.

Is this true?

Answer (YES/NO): NO